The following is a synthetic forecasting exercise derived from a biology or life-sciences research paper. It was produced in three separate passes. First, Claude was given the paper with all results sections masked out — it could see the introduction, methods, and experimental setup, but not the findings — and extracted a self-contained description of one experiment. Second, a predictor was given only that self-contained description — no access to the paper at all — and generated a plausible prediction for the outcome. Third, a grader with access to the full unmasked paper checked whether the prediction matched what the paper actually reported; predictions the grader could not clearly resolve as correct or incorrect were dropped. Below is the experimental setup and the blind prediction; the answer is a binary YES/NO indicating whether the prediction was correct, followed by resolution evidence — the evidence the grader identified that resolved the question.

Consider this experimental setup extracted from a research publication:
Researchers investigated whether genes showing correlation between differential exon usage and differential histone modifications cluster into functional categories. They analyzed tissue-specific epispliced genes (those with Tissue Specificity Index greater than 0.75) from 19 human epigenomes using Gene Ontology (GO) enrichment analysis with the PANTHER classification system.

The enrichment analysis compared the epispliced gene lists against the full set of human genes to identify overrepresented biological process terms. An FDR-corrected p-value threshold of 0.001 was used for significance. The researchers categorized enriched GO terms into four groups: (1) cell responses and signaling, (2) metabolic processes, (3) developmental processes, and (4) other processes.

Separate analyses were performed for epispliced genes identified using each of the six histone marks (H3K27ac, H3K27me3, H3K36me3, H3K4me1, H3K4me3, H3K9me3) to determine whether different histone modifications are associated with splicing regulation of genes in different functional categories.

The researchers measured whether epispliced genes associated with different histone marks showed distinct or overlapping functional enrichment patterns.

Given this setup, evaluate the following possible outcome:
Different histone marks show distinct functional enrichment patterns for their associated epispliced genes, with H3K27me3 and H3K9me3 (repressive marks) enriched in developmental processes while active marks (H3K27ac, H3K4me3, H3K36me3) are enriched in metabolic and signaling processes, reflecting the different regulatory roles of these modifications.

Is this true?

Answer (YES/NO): NO